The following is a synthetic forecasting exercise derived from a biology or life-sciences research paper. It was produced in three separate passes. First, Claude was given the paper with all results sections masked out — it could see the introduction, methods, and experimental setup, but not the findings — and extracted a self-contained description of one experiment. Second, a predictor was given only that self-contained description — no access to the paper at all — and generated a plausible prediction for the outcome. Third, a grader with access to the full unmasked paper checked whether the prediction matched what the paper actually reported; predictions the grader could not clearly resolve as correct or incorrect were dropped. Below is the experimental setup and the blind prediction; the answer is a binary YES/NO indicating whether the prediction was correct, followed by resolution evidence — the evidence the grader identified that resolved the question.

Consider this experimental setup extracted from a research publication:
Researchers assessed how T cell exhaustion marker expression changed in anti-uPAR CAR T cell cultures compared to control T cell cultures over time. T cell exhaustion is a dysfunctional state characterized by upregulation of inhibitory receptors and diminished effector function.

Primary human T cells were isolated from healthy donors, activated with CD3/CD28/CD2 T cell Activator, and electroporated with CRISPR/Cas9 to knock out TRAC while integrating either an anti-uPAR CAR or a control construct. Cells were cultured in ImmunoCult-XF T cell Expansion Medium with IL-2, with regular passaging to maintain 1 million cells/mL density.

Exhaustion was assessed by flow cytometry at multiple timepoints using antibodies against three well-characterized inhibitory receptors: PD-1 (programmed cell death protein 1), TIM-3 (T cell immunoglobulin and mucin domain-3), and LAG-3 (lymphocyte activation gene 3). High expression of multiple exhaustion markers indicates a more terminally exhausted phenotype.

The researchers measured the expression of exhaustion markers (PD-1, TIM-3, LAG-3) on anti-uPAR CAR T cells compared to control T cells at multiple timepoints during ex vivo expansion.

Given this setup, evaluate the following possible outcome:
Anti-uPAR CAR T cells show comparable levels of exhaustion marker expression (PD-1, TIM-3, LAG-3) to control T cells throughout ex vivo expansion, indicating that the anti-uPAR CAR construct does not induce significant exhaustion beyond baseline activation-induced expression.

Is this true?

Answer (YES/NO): YES